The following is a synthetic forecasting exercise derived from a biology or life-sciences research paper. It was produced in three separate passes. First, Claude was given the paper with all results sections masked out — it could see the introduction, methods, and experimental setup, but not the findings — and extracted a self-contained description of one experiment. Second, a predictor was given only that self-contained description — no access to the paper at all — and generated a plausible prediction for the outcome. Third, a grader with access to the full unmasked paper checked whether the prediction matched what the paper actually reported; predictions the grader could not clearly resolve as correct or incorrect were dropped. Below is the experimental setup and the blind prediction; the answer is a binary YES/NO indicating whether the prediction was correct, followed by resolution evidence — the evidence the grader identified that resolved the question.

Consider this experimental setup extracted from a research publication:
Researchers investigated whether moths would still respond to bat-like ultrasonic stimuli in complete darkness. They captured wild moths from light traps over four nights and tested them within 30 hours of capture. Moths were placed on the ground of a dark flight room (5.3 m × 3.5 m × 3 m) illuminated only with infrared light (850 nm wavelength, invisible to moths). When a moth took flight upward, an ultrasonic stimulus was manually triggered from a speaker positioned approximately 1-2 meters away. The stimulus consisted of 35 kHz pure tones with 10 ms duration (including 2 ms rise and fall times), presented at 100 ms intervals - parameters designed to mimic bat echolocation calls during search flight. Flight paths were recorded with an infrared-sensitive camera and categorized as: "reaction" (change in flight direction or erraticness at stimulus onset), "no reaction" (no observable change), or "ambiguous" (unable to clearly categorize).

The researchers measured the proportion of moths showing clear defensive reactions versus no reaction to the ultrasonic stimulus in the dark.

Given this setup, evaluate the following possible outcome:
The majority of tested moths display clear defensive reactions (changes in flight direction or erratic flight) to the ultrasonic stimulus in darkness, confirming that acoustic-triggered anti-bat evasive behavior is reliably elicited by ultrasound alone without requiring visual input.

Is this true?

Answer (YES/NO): NO